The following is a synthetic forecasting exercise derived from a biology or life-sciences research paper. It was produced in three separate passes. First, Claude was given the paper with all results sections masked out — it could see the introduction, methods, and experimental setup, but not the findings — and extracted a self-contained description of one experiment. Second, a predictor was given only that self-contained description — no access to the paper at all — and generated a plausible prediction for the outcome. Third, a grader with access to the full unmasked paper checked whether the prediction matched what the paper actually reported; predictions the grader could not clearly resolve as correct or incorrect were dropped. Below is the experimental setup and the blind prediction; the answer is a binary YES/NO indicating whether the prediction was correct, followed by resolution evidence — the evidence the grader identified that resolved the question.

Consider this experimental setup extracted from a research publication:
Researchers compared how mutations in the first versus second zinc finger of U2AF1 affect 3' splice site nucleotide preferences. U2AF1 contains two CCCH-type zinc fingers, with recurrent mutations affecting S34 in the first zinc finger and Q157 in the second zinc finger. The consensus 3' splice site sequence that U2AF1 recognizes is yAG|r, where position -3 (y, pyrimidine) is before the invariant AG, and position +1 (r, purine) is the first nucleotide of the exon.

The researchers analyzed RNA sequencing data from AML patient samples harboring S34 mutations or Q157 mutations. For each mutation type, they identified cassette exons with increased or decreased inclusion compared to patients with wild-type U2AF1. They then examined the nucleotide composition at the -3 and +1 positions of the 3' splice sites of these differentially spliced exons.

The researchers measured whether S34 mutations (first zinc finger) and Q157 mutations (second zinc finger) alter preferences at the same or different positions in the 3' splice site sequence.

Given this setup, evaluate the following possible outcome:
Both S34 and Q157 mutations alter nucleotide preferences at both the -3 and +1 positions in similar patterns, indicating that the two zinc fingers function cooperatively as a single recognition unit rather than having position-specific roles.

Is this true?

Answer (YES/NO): NO